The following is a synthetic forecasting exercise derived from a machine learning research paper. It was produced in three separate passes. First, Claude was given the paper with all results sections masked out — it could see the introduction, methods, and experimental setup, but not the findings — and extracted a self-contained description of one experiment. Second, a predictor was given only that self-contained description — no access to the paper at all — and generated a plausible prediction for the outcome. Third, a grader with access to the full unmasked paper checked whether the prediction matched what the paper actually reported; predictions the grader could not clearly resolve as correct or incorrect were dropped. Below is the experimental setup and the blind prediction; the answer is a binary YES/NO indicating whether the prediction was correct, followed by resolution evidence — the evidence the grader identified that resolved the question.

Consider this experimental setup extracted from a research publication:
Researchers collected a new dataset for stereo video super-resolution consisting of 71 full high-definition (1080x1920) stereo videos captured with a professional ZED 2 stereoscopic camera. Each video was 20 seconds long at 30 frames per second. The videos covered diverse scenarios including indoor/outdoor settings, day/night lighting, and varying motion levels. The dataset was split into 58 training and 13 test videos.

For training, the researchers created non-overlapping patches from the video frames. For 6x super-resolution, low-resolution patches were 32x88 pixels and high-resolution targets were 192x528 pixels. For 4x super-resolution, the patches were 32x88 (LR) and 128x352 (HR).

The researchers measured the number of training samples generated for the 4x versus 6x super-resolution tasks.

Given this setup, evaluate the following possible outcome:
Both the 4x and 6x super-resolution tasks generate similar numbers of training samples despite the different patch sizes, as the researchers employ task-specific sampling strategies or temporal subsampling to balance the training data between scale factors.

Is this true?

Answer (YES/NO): NO